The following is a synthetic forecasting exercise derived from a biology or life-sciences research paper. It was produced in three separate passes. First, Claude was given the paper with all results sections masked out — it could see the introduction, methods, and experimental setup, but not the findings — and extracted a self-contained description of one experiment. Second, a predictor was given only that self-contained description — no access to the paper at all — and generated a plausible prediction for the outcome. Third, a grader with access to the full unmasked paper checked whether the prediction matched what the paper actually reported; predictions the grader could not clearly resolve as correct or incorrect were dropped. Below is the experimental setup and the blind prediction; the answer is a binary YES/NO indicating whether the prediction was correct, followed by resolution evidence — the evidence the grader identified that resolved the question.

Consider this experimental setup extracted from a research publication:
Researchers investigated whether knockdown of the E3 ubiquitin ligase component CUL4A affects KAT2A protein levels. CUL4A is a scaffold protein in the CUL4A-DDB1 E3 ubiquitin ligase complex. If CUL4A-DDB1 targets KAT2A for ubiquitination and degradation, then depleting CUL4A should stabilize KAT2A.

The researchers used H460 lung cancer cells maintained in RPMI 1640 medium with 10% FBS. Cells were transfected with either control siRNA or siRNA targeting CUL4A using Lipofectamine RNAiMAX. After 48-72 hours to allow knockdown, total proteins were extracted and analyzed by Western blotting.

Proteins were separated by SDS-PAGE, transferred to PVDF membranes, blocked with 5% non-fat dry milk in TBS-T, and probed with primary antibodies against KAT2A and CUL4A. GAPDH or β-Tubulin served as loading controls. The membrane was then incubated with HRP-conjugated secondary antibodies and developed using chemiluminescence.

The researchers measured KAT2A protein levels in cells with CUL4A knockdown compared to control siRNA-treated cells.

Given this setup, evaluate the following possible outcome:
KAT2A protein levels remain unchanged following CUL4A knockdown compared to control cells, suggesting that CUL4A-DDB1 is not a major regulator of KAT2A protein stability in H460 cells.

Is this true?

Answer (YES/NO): NO